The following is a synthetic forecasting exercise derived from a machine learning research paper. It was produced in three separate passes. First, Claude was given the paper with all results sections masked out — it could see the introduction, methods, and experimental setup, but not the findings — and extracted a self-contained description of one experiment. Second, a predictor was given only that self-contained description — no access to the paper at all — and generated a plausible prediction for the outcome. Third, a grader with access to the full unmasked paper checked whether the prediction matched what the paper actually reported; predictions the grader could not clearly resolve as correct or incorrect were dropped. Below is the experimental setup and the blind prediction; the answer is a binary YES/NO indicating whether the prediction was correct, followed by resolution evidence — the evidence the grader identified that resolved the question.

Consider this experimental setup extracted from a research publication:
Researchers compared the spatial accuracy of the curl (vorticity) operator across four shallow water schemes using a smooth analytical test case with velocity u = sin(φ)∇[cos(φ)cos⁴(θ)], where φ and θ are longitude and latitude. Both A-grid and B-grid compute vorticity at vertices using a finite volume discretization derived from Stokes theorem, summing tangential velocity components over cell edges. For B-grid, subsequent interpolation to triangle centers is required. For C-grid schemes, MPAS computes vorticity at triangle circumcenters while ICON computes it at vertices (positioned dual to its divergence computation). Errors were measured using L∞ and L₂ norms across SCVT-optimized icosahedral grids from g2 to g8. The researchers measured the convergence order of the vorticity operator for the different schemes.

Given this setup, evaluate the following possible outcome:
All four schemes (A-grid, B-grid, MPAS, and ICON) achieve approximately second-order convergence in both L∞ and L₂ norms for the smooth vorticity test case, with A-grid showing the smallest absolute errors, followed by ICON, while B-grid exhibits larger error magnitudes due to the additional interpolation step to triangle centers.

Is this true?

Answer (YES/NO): NO